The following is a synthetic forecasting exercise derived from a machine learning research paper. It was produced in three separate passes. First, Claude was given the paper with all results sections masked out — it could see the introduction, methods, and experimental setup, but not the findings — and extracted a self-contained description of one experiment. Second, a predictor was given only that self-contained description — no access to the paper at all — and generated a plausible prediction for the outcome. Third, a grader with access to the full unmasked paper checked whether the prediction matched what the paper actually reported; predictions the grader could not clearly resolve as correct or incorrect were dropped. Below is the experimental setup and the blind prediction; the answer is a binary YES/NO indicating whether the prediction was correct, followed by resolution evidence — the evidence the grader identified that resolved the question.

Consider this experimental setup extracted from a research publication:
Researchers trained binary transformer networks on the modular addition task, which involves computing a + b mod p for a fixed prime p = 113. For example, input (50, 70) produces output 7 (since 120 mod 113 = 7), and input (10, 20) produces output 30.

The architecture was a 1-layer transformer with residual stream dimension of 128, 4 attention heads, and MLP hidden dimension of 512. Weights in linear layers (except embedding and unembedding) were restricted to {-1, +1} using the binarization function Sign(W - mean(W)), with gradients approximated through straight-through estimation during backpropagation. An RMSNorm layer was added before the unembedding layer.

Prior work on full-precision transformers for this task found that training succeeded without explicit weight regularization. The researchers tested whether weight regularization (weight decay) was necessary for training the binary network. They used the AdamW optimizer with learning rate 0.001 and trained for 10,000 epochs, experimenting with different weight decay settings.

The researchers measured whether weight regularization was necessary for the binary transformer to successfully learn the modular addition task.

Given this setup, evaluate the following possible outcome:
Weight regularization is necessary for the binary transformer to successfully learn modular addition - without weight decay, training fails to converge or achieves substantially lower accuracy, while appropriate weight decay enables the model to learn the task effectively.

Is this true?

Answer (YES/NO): YES